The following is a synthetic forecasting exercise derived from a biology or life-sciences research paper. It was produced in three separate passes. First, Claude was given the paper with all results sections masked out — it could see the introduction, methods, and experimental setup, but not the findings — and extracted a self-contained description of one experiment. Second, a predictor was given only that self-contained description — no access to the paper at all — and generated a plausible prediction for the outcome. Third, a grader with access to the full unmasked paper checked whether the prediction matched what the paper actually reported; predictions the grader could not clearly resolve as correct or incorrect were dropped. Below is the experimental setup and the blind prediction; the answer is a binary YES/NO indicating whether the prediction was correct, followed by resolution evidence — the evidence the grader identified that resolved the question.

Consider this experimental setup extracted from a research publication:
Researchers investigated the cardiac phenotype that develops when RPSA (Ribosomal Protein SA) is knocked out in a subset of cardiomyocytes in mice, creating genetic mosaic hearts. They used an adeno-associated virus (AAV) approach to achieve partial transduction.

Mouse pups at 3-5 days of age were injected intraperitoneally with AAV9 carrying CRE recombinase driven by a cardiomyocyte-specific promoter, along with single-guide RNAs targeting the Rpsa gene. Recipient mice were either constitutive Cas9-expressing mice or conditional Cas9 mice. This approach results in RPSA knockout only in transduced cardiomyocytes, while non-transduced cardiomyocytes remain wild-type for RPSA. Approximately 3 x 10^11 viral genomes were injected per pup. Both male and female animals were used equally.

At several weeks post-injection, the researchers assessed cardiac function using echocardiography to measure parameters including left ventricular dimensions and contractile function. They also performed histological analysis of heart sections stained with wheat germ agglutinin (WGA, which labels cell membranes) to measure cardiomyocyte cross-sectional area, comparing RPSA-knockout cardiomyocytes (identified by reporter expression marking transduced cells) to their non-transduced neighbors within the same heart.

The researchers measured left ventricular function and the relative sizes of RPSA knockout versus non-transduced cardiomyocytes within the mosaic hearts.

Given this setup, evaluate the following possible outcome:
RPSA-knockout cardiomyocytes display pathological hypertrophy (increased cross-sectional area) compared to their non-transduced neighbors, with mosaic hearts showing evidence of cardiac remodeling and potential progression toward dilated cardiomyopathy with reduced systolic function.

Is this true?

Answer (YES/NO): NO